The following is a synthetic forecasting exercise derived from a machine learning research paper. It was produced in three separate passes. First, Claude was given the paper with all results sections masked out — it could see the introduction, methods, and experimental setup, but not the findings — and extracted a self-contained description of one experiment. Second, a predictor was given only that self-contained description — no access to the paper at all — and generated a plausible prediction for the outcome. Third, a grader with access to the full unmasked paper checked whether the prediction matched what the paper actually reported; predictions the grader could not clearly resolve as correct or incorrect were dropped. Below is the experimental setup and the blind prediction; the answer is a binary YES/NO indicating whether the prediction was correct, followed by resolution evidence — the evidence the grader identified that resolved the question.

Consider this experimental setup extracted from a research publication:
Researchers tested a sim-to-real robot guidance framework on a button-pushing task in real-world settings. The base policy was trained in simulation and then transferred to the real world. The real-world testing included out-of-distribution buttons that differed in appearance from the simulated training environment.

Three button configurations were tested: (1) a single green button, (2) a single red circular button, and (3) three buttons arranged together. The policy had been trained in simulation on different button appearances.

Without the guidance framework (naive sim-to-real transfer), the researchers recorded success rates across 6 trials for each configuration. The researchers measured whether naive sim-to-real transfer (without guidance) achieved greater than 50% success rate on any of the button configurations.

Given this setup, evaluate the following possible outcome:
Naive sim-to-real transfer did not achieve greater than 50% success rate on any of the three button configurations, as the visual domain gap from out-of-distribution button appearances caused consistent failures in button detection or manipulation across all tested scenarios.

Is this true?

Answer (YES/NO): YES